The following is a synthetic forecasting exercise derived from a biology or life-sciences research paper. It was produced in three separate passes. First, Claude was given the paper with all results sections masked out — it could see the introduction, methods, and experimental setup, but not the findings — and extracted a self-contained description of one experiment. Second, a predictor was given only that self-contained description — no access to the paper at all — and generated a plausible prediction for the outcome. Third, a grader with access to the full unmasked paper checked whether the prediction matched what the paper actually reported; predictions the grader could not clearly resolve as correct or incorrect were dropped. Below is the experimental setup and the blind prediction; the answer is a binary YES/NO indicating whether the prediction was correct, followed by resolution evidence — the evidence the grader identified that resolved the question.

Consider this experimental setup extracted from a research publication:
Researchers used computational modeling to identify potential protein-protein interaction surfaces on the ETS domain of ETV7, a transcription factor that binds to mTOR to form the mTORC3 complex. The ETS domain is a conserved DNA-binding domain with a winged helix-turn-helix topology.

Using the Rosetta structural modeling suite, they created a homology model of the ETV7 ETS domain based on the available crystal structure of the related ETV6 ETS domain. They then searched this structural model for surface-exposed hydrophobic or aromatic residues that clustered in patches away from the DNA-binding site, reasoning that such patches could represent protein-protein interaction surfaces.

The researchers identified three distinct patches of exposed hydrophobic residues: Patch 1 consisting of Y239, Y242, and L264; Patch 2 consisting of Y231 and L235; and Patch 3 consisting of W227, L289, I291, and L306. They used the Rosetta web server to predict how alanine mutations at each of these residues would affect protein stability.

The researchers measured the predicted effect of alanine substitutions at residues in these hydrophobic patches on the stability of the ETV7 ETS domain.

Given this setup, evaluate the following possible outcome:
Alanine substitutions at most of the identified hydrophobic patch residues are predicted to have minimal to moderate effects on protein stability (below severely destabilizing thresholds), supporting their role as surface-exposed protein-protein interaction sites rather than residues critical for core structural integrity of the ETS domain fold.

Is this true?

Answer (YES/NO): NO